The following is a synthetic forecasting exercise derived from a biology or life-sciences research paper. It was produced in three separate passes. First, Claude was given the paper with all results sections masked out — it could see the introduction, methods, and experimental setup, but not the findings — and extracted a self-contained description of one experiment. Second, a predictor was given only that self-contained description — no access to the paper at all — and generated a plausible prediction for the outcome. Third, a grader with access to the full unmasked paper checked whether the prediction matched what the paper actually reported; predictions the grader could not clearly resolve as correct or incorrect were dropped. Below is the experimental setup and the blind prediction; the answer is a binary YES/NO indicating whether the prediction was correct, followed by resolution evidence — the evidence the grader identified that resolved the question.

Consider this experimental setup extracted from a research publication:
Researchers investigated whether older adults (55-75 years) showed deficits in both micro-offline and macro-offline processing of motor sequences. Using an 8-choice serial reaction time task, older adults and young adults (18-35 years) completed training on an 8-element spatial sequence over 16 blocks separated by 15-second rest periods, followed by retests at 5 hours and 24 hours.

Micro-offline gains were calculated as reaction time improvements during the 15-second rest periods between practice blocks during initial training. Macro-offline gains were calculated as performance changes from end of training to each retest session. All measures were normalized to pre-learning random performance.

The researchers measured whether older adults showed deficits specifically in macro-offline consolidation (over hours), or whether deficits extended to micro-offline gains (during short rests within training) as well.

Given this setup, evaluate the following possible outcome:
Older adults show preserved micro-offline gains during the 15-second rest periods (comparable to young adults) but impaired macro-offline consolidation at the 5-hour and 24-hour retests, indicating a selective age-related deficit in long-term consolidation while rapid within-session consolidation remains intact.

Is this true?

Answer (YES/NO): NO